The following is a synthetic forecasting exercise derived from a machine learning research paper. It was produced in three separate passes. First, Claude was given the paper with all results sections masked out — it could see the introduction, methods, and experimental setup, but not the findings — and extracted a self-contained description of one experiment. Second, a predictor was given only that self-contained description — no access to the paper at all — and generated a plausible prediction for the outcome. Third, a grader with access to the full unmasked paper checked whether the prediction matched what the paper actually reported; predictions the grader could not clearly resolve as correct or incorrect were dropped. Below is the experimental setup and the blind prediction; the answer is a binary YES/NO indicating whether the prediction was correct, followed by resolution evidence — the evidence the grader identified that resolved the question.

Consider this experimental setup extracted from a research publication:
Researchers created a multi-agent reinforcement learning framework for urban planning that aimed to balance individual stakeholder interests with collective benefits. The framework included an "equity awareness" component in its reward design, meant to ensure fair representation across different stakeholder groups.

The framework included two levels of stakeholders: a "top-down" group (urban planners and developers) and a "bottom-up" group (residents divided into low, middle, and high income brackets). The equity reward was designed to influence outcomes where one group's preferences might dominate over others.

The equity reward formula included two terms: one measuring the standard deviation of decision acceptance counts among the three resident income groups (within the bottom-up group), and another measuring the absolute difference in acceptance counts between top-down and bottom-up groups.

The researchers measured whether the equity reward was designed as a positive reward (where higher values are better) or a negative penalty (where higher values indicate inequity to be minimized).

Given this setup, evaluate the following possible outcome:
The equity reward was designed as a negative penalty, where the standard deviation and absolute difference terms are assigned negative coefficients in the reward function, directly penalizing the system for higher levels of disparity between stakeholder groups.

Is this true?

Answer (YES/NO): YES